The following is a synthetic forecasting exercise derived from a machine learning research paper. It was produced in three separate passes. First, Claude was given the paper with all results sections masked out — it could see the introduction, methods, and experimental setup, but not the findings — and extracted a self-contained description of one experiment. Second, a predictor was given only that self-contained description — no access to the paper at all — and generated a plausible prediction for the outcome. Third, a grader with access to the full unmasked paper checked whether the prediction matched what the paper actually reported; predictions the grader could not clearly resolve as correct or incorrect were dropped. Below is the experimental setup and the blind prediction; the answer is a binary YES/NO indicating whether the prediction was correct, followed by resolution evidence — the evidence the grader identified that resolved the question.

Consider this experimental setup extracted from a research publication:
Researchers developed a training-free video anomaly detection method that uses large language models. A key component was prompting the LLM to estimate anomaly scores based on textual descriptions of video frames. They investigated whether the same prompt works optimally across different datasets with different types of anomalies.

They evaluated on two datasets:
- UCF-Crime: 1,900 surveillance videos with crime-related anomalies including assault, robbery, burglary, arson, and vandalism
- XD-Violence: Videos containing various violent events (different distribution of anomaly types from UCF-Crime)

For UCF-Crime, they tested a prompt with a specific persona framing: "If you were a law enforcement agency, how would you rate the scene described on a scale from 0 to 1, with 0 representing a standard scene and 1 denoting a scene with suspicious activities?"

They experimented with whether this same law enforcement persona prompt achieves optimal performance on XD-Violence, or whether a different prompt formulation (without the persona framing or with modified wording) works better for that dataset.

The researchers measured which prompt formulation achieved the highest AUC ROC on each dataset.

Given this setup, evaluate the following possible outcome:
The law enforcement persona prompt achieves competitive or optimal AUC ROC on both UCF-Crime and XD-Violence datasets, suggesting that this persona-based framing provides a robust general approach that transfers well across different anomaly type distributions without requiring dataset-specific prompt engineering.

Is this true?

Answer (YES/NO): NO